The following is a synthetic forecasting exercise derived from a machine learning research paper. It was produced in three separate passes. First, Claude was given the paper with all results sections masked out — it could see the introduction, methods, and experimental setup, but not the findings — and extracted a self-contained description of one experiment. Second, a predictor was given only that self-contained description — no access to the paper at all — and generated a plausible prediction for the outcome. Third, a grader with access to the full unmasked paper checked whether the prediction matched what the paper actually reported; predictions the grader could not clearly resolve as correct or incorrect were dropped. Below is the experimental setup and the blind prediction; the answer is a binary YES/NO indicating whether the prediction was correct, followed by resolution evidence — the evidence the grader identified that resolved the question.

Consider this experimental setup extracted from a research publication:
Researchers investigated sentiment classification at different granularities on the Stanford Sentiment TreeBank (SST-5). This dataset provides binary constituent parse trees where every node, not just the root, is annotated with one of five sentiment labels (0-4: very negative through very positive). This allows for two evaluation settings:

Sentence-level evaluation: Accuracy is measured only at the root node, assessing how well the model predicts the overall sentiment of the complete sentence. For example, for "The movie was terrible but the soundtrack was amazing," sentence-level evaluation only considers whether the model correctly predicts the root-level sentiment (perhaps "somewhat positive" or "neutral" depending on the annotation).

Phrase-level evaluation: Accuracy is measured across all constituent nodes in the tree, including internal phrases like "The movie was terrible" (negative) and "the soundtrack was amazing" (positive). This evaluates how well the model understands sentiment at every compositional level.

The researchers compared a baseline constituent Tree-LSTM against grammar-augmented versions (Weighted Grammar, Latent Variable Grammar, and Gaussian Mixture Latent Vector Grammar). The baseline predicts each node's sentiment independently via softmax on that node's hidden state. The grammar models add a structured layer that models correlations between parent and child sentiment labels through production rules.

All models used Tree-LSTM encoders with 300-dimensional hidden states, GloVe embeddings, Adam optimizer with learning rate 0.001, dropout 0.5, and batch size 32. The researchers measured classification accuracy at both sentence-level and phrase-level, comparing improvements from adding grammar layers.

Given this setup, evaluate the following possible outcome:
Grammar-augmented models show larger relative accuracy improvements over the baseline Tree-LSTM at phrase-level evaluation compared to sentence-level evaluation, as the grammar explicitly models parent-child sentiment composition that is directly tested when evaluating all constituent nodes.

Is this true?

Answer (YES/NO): NO